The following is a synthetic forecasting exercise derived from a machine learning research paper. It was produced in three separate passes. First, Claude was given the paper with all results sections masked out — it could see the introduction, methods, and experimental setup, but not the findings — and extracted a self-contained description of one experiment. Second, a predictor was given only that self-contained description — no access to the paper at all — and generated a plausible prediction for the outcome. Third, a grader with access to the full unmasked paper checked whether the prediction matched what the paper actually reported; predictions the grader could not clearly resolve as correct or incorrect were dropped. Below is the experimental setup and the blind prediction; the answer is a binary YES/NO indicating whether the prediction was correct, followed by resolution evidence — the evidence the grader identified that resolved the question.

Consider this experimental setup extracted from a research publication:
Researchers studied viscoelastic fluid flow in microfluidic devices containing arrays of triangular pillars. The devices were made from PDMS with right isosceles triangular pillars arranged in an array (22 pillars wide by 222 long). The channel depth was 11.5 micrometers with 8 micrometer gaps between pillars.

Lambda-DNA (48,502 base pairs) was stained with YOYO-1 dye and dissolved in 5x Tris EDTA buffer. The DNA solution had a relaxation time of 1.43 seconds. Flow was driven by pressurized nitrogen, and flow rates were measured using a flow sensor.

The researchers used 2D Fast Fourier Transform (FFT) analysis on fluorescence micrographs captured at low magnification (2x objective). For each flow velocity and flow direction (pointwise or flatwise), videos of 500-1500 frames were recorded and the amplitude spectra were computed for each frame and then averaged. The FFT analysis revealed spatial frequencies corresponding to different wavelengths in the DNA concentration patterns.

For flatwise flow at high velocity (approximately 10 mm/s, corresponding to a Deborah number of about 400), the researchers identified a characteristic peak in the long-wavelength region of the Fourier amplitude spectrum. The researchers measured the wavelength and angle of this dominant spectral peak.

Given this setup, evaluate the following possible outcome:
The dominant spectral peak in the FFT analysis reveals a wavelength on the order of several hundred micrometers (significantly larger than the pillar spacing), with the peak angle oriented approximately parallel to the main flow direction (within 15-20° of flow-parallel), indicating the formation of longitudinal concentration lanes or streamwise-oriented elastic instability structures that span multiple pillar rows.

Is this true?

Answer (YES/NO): NO